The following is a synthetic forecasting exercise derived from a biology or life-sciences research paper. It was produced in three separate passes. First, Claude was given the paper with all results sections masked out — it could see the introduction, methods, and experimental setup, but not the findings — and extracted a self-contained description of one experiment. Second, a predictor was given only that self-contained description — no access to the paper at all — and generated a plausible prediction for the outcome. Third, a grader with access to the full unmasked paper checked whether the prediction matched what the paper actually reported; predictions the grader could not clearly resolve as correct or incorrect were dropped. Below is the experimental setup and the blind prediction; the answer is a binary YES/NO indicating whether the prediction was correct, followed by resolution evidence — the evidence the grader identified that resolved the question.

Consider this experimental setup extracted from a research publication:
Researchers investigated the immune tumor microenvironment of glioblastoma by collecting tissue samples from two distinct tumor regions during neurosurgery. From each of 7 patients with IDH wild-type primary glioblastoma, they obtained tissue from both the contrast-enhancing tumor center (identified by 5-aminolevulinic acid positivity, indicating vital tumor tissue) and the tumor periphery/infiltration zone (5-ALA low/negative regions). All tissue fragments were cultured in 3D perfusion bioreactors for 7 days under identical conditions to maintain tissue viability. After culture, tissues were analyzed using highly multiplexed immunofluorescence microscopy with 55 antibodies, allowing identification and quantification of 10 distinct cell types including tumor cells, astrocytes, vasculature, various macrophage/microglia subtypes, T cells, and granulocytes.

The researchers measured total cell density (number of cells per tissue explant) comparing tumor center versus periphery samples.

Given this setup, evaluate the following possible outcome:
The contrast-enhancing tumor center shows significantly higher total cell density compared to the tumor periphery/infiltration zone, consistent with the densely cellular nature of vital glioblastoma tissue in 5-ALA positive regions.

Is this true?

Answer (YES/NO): YES